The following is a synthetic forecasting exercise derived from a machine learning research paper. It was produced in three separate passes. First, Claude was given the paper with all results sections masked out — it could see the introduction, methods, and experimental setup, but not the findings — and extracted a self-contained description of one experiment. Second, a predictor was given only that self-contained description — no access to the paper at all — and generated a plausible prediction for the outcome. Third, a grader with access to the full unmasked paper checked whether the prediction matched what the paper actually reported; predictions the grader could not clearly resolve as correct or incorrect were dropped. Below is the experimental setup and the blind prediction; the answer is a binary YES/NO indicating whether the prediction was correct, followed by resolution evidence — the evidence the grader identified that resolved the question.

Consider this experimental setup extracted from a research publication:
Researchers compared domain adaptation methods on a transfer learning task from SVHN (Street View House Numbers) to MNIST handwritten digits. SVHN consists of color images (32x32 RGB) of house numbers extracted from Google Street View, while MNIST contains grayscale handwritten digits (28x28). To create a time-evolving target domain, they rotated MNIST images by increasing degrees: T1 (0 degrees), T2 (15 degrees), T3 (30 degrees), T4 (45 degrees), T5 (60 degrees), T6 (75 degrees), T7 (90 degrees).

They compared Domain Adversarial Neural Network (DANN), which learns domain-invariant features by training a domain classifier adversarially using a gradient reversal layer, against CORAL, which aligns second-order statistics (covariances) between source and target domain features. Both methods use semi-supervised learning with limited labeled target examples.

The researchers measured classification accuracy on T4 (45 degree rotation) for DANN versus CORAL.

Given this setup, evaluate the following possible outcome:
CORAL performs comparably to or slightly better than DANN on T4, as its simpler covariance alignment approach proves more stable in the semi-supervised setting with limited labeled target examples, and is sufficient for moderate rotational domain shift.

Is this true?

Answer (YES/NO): NO